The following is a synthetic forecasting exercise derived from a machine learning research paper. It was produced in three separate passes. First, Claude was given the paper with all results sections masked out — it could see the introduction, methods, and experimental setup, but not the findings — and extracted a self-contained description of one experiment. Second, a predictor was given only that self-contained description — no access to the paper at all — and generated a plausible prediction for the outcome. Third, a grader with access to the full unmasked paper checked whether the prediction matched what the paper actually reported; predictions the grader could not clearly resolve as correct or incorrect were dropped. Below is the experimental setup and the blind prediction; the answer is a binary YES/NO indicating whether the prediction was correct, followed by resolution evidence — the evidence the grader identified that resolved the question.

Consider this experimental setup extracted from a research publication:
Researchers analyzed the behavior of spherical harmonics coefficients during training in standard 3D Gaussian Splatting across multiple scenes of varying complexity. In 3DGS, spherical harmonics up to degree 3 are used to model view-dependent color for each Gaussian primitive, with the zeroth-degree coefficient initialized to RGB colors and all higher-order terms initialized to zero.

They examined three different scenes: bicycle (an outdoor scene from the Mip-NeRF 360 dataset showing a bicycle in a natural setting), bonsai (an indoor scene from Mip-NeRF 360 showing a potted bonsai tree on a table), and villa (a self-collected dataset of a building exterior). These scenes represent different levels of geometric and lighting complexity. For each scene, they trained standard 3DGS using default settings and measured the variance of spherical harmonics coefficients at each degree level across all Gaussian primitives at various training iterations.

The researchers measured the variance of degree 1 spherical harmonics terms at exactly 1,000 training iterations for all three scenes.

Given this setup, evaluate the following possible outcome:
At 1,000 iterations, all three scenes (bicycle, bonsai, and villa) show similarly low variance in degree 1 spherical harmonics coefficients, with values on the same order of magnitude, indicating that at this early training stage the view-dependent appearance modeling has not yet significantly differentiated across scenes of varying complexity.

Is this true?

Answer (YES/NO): YES